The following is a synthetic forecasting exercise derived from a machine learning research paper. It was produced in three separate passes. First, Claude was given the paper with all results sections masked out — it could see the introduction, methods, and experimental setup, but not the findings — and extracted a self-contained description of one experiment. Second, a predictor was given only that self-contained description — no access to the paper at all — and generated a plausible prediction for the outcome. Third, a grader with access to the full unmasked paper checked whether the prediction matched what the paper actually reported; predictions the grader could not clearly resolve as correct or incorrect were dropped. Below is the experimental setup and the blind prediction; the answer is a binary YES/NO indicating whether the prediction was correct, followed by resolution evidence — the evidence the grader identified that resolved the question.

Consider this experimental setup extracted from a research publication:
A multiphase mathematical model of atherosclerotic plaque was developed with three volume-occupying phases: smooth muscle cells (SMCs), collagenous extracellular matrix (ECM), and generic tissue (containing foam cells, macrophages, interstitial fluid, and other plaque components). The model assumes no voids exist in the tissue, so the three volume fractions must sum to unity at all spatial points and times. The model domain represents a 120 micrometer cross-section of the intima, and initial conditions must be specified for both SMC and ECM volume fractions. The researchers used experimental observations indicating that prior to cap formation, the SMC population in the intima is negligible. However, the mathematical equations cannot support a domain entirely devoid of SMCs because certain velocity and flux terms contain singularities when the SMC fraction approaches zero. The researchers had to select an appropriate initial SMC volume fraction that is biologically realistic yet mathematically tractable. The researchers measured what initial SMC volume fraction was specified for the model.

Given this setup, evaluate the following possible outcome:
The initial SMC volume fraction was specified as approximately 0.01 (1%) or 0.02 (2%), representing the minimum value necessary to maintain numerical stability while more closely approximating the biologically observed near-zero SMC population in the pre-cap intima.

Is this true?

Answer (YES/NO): NO